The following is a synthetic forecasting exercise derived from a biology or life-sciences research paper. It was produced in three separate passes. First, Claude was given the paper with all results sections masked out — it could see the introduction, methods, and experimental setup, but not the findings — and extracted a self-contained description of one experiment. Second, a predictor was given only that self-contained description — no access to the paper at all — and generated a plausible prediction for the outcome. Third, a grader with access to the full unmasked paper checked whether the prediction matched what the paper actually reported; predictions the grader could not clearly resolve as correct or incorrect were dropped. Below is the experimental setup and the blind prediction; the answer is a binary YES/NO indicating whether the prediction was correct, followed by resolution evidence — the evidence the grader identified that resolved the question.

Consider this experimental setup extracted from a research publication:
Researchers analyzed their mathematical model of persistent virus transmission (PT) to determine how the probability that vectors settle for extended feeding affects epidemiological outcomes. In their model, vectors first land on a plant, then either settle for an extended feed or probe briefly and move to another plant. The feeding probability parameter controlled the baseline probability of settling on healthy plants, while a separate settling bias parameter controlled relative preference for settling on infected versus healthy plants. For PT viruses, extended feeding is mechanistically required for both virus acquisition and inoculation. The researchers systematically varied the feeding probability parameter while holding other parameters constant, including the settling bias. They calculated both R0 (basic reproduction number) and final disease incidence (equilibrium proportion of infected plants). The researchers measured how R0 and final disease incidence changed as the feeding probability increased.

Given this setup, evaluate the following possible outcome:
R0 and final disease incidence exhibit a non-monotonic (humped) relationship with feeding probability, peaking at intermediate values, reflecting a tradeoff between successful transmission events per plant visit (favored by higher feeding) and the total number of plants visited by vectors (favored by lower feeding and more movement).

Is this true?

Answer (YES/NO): NO